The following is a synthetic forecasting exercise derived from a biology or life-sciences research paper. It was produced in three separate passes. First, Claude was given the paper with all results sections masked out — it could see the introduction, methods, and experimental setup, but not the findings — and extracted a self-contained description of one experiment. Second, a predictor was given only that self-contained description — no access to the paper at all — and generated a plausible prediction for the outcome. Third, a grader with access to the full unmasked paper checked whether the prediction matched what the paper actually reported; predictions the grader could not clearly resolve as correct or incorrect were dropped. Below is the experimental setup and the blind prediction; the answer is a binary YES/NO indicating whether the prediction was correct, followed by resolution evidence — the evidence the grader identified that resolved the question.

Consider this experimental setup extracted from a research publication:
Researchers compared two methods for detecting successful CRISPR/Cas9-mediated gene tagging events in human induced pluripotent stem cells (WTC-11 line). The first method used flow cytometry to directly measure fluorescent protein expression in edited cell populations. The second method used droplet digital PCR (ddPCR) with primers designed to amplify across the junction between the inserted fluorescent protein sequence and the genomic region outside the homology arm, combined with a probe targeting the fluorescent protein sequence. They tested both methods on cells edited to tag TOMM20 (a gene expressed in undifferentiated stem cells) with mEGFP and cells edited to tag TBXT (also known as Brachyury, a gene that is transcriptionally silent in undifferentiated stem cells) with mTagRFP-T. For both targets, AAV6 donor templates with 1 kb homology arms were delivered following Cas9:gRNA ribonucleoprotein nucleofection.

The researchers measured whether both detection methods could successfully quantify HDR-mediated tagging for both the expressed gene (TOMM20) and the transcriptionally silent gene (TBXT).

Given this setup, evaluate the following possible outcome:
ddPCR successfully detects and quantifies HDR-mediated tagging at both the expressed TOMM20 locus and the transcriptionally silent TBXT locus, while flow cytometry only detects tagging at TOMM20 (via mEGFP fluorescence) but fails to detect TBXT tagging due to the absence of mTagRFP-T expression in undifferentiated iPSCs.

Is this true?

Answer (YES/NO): NO